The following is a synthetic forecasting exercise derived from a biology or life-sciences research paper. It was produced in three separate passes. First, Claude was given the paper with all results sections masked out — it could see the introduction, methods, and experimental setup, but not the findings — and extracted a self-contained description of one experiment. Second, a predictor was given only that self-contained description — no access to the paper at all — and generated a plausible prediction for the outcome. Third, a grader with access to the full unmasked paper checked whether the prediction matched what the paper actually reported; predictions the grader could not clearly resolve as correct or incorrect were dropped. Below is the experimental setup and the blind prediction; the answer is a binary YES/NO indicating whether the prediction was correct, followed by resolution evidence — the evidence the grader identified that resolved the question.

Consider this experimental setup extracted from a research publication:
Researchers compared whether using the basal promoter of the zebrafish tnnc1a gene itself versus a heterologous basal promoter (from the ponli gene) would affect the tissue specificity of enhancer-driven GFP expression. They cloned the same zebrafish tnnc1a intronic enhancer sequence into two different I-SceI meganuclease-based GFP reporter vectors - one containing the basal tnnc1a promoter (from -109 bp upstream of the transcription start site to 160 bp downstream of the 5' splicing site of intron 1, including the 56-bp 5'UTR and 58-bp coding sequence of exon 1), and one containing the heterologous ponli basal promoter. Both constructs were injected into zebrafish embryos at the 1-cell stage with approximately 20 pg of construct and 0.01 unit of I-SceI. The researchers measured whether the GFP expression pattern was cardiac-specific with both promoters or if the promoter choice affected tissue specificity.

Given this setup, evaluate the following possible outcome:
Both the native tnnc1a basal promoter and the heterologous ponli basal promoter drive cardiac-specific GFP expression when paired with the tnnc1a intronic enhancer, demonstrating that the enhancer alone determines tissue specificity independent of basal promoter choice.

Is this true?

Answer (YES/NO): YES